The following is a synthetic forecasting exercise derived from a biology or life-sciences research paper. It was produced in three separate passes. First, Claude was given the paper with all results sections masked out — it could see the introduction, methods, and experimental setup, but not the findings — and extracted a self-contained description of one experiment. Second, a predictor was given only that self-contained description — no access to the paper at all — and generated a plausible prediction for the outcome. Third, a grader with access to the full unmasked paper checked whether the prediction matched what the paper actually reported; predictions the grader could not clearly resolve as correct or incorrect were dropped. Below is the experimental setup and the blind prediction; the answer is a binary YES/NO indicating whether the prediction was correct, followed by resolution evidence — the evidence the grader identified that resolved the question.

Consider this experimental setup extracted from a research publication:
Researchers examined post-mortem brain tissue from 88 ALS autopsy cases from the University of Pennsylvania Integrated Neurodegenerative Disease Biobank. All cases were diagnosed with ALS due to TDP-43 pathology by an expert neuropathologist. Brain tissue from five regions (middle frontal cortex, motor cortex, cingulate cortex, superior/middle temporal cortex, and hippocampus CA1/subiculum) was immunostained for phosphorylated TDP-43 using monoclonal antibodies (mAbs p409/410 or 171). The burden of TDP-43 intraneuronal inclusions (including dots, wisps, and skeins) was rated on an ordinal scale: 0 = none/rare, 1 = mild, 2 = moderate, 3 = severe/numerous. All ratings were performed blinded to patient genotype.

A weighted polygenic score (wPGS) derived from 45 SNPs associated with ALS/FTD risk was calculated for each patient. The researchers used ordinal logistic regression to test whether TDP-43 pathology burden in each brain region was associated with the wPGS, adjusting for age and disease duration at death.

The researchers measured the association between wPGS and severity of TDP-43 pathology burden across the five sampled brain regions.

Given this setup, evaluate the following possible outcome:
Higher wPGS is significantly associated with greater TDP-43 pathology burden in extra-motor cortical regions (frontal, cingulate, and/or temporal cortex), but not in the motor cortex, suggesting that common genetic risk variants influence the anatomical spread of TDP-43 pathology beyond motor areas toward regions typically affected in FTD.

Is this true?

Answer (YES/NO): NO